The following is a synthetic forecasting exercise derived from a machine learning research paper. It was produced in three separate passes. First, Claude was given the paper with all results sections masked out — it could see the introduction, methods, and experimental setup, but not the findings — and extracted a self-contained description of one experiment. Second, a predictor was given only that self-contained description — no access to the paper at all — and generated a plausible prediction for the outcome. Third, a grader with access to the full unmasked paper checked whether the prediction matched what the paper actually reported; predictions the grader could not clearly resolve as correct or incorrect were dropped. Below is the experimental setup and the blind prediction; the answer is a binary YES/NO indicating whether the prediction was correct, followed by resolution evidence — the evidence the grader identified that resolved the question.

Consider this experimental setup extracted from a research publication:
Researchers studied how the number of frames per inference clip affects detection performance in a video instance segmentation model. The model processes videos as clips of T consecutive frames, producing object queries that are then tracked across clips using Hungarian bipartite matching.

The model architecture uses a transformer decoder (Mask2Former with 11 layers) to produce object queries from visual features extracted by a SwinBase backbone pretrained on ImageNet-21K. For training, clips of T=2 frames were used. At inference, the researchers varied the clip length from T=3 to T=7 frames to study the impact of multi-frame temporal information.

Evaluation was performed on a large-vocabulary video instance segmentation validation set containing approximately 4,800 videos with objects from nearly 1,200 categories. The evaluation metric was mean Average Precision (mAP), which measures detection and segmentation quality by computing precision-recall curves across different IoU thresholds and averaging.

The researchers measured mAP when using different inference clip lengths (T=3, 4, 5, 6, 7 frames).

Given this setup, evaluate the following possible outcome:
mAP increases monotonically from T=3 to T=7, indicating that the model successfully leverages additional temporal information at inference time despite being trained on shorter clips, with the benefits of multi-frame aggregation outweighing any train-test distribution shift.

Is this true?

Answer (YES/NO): NO